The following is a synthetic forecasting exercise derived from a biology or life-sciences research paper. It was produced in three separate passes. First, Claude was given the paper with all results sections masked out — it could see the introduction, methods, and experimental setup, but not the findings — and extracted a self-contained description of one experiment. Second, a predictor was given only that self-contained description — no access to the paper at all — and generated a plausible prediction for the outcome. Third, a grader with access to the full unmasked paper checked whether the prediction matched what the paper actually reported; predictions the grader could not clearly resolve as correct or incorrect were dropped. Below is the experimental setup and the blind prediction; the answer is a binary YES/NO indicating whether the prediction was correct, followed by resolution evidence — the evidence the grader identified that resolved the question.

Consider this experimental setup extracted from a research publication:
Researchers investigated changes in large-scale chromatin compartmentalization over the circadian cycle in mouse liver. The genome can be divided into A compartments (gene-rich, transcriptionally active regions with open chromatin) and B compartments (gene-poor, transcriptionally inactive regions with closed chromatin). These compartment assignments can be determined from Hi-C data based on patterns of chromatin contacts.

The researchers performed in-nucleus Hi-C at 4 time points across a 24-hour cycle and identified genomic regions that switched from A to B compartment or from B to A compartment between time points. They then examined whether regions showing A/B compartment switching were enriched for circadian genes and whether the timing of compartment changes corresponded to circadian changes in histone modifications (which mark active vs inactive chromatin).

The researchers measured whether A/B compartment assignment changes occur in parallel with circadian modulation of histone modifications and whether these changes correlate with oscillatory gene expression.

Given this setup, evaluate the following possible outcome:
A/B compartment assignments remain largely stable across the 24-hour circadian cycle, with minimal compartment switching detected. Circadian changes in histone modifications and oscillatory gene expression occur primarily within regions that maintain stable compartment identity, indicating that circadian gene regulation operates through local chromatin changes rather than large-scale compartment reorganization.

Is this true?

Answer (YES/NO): NO